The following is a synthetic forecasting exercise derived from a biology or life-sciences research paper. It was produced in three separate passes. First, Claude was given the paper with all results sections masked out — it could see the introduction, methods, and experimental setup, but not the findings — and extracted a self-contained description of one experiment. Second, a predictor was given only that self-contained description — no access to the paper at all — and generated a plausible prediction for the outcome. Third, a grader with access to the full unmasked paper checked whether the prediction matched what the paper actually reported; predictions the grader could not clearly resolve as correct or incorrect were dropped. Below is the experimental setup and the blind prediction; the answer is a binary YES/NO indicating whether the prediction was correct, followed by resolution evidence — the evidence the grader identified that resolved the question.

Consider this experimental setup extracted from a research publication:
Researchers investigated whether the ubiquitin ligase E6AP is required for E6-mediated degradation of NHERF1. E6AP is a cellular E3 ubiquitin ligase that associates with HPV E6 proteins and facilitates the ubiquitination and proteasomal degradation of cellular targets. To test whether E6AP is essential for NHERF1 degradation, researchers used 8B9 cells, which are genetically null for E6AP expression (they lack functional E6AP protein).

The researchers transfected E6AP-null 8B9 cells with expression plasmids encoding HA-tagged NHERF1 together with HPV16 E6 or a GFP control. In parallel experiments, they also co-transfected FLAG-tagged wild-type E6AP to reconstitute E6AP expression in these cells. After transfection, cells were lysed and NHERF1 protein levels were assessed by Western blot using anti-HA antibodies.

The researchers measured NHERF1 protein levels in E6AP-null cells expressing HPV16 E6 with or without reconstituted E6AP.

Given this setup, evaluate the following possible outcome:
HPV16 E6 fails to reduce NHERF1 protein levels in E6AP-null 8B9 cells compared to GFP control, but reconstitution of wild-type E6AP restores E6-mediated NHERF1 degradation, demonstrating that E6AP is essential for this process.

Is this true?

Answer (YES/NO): YES